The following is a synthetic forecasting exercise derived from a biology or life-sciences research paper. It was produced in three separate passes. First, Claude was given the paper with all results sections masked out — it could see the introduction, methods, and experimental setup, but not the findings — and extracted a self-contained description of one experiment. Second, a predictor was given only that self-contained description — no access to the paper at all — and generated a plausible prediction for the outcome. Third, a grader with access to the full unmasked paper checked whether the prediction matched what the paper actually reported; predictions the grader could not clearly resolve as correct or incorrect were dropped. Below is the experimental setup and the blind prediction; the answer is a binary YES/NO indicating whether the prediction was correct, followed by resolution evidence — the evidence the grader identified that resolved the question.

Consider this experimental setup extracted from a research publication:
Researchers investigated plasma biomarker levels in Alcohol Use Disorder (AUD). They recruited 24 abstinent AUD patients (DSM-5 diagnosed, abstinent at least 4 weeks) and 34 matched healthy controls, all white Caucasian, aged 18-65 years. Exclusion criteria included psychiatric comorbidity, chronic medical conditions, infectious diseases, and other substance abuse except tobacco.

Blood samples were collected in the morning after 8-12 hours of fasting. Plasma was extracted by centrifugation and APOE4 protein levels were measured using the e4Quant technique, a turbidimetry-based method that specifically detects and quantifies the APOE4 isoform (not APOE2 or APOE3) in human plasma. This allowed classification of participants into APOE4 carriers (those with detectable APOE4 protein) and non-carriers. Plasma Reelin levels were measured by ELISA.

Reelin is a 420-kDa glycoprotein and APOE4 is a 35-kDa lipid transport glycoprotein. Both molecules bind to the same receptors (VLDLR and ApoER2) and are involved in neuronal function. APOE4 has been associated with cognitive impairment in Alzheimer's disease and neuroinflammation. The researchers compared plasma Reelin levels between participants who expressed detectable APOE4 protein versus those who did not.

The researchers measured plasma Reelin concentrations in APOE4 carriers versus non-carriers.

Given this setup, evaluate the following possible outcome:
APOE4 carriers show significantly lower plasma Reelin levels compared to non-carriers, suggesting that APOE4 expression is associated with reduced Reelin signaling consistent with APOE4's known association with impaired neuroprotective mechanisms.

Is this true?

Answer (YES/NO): NO